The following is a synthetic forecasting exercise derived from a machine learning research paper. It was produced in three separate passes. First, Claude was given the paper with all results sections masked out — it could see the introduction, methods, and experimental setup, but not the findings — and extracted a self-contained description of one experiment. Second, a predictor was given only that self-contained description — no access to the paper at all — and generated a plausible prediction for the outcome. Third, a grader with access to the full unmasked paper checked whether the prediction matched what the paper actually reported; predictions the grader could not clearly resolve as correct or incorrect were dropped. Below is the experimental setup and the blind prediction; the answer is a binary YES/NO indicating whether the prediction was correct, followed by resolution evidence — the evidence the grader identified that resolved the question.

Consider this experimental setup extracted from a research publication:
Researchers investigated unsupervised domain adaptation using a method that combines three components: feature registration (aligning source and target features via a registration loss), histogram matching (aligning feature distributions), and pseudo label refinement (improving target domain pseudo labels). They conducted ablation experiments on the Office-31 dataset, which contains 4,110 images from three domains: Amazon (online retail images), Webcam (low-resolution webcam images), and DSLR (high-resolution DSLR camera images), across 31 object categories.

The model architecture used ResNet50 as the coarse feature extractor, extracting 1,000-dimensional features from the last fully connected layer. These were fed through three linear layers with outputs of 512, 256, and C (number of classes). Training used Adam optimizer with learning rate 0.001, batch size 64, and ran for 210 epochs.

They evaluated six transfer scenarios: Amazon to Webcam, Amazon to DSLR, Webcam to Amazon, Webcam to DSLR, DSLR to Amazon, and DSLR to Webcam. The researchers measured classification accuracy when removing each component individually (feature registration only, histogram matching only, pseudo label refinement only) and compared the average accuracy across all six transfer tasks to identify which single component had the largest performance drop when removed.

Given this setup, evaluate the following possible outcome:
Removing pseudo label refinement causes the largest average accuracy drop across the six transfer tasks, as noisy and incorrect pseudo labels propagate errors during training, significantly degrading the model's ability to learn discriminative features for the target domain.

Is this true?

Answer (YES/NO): NO